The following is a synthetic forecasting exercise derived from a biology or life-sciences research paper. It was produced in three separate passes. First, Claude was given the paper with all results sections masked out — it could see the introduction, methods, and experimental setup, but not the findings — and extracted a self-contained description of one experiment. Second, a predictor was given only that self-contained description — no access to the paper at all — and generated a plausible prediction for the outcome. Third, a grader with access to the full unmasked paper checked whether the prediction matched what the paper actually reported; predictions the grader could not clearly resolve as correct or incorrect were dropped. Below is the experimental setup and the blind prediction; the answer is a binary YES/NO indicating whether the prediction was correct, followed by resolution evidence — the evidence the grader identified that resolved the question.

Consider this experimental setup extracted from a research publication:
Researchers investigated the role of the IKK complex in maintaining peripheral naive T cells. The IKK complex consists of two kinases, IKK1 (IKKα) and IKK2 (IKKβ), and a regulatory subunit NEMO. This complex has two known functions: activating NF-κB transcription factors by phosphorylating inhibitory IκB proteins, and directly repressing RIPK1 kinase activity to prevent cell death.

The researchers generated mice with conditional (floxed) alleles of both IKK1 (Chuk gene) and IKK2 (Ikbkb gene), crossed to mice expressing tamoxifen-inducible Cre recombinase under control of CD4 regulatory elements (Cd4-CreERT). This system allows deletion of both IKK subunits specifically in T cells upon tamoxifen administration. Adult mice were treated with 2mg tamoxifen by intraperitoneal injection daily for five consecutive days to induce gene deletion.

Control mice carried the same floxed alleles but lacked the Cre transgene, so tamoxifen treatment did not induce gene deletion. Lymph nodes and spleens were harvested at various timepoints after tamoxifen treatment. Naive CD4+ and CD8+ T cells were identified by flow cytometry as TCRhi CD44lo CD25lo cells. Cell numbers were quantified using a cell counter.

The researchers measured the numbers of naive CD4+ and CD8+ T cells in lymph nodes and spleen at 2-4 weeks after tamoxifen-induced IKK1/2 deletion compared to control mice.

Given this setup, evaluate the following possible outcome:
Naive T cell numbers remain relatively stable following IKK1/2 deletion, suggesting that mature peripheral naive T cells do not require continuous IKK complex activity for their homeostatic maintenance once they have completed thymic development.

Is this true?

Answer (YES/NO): NO